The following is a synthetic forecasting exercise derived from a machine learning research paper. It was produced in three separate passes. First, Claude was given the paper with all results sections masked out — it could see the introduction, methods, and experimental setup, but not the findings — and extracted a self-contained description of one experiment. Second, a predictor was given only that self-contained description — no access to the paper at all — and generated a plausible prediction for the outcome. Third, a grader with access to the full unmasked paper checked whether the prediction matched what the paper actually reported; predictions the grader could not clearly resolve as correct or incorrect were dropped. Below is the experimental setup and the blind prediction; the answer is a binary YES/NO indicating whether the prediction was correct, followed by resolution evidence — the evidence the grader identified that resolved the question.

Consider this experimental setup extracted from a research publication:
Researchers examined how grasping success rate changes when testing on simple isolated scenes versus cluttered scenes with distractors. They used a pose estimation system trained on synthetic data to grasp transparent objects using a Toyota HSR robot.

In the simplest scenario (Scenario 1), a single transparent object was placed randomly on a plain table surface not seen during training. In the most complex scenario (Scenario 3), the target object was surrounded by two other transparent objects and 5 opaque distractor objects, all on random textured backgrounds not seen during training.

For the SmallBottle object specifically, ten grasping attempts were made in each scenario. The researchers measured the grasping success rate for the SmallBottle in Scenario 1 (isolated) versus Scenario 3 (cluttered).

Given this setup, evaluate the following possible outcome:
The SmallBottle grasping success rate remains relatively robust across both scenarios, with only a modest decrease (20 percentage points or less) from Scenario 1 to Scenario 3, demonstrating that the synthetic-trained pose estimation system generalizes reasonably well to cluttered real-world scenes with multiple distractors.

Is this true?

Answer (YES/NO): NO